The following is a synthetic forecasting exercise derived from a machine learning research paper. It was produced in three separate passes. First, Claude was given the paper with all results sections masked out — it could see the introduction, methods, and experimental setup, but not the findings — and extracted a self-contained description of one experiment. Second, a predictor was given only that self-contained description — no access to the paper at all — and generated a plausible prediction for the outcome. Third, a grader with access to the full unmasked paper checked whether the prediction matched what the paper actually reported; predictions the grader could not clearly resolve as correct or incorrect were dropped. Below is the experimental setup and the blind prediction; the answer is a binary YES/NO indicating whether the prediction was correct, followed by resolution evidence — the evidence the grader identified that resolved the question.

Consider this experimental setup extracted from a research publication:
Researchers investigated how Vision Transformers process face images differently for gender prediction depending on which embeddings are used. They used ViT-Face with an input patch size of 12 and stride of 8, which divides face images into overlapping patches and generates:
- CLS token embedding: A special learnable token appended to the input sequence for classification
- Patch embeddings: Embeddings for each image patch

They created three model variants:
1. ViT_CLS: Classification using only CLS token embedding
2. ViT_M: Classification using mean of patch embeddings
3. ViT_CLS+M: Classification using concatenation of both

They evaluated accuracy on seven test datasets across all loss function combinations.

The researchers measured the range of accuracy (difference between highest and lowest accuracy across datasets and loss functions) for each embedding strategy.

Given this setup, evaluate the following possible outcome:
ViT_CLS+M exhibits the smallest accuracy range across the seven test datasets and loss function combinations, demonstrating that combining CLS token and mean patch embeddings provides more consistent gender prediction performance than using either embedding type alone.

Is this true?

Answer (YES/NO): NO